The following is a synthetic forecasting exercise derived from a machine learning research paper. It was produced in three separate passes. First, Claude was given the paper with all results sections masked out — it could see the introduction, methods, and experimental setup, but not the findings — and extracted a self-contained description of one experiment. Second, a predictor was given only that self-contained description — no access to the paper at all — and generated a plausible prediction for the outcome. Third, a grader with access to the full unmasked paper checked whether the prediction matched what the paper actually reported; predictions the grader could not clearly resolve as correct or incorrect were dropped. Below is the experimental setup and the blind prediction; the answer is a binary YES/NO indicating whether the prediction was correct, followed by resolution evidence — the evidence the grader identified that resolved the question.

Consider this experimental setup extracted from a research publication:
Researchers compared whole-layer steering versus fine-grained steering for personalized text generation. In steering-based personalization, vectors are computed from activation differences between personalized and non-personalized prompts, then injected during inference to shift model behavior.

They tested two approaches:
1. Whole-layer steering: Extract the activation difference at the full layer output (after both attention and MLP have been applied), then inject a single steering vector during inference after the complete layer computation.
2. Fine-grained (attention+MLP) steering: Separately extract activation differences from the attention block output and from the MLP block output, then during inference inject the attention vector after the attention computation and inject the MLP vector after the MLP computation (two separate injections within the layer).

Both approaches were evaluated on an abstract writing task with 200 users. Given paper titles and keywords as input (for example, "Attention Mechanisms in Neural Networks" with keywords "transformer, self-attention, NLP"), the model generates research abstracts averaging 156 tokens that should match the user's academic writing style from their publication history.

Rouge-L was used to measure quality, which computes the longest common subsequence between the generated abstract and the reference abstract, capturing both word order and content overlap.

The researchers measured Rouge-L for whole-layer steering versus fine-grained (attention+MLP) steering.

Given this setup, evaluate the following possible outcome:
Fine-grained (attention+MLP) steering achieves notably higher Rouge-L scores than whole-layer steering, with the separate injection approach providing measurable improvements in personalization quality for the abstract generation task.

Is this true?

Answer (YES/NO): YES